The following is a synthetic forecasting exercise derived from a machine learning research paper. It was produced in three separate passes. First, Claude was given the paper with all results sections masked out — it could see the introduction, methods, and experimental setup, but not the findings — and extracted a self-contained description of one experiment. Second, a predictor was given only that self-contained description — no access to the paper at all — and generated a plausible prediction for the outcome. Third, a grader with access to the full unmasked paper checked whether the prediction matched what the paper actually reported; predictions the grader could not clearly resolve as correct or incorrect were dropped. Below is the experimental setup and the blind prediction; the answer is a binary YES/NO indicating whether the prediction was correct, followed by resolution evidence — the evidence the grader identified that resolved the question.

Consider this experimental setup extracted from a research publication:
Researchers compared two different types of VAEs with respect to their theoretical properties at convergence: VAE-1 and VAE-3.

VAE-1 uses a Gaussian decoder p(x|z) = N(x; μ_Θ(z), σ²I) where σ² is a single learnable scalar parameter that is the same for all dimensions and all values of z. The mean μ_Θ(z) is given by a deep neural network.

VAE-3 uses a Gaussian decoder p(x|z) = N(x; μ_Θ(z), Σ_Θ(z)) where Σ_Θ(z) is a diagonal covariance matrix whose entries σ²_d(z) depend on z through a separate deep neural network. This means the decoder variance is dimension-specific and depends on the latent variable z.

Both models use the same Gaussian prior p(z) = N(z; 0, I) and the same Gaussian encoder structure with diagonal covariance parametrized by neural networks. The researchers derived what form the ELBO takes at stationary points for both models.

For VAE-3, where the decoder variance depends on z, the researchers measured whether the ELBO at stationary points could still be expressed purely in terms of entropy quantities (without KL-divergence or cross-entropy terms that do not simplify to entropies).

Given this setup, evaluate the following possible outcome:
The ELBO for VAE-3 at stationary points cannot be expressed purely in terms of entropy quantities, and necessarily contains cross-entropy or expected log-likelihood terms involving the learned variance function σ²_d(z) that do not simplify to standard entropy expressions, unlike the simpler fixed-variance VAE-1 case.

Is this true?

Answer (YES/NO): NO